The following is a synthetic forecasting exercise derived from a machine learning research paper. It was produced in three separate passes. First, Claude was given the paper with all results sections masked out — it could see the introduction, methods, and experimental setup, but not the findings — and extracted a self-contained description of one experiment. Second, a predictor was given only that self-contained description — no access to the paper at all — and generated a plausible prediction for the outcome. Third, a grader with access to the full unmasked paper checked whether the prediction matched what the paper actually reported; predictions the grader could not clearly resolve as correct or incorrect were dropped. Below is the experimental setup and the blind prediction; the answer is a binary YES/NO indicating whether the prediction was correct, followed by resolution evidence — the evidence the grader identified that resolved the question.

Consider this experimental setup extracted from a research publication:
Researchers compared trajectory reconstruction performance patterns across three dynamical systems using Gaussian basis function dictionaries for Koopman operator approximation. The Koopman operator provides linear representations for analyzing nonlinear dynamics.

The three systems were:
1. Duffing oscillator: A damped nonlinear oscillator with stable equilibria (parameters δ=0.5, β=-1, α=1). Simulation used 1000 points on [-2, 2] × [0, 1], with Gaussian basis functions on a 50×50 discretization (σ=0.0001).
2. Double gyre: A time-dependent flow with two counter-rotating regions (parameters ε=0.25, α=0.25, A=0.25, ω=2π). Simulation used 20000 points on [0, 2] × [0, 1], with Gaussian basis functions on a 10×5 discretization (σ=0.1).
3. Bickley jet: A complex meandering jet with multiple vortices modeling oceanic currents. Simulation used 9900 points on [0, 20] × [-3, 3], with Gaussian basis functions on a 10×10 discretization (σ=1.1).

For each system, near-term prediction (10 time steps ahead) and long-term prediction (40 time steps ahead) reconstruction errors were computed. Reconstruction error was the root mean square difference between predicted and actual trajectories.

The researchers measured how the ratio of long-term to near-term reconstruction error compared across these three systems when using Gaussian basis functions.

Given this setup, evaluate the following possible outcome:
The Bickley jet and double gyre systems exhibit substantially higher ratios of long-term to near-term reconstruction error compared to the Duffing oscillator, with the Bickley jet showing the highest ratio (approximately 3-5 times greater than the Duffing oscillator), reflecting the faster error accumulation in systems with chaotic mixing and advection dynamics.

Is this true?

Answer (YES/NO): NO